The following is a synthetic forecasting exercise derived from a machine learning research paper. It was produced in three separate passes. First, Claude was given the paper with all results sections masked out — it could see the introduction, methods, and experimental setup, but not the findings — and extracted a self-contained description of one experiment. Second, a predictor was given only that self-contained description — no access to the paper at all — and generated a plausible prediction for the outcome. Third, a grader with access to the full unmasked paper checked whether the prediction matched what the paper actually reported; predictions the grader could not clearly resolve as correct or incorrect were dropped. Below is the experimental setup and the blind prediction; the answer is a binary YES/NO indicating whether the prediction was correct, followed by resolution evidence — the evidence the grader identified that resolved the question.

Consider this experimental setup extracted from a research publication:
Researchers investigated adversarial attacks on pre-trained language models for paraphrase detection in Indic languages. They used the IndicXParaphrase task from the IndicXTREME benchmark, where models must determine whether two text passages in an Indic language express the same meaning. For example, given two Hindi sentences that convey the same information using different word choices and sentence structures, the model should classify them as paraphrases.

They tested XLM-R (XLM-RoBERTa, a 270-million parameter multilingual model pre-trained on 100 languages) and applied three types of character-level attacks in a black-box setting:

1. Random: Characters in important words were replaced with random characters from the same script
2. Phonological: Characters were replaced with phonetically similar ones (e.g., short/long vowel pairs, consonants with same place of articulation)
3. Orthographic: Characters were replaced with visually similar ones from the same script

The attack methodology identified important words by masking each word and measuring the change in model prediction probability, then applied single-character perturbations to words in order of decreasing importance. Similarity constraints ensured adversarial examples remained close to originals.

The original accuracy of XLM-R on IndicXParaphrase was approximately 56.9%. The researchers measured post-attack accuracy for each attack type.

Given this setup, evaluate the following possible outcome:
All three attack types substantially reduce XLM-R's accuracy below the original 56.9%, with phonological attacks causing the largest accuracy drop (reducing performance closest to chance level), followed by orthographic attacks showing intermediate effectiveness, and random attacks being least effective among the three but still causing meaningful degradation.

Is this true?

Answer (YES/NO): NO